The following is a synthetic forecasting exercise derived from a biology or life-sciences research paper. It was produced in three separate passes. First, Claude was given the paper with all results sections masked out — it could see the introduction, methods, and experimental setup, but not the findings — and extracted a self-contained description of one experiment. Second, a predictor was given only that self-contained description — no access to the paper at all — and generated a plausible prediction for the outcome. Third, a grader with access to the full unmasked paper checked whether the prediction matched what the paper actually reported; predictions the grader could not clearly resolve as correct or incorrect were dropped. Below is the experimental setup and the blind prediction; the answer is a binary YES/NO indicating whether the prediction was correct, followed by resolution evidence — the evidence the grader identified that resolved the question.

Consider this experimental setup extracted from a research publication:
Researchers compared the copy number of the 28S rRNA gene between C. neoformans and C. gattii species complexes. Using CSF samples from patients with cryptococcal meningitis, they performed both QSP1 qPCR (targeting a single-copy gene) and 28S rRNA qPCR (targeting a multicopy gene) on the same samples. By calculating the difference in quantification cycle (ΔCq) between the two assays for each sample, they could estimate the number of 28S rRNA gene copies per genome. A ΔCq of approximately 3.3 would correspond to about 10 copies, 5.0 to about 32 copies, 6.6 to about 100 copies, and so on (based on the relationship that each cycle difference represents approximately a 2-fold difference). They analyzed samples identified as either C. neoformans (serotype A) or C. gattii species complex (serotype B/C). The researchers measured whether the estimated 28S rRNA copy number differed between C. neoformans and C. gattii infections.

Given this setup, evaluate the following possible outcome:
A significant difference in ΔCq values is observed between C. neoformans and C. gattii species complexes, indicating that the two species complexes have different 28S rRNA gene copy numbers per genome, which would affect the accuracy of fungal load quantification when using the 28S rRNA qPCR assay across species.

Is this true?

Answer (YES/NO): YES